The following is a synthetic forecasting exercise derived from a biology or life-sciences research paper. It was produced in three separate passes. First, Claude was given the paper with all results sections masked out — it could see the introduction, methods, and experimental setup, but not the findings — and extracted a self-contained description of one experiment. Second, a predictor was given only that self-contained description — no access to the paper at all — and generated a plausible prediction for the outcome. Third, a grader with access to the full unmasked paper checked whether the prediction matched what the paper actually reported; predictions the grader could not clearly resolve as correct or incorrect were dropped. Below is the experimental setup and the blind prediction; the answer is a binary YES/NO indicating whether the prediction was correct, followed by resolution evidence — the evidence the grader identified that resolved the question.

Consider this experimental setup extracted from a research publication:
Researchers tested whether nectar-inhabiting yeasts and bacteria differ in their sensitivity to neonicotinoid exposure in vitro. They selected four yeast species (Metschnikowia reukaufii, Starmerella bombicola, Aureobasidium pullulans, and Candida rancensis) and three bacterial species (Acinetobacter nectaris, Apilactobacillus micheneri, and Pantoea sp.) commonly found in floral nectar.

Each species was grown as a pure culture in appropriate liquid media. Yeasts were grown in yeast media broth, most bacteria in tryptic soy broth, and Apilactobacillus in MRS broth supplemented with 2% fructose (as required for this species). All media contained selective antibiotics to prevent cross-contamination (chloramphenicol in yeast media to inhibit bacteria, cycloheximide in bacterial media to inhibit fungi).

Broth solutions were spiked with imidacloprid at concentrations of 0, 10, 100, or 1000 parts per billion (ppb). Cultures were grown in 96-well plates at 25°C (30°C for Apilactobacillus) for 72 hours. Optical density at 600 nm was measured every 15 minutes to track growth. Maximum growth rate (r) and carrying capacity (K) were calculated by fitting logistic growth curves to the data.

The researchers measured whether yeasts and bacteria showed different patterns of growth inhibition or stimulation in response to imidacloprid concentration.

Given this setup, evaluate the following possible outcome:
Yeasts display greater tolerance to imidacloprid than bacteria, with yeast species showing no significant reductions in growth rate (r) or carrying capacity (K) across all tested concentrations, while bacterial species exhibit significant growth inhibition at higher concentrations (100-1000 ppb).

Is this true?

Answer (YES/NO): NO